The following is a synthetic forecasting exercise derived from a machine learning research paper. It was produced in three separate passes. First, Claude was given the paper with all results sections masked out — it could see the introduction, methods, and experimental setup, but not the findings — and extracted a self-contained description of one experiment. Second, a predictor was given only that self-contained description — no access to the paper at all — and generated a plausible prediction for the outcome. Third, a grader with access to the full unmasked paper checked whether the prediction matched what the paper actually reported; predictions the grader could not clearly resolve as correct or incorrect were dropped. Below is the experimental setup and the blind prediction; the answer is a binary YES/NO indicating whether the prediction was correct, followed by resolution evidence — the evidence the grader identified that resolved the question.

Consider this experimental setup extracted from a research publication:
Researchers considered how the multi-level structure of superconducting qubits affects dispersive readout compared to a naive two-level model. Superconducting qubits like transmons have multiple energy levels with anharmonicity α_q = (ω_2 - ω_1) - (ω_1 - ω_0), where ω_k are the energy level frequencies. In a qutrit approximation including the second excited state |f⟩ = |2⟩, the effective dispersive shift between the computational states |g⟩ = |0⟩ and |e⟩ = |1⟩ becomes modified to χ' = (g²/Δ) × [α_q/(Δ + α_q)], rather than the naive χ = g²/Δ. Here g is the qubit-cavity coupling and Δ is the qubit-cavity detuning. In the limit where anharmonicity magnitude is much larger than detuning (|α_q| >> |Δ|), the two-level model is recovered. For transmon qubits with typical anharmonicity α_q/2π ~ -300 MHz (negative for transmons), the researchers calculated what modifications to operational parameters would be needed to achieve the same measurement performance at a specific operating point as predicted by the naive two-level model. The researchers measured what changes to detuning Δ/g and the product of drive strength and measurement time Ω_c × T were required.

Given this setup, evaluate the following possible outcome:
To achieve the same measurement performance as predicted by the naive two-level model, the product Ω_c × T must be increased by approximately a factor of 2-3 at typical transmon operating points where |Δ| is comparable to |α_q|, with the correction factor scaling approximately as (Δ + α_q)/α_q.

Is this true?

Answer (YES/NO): YES